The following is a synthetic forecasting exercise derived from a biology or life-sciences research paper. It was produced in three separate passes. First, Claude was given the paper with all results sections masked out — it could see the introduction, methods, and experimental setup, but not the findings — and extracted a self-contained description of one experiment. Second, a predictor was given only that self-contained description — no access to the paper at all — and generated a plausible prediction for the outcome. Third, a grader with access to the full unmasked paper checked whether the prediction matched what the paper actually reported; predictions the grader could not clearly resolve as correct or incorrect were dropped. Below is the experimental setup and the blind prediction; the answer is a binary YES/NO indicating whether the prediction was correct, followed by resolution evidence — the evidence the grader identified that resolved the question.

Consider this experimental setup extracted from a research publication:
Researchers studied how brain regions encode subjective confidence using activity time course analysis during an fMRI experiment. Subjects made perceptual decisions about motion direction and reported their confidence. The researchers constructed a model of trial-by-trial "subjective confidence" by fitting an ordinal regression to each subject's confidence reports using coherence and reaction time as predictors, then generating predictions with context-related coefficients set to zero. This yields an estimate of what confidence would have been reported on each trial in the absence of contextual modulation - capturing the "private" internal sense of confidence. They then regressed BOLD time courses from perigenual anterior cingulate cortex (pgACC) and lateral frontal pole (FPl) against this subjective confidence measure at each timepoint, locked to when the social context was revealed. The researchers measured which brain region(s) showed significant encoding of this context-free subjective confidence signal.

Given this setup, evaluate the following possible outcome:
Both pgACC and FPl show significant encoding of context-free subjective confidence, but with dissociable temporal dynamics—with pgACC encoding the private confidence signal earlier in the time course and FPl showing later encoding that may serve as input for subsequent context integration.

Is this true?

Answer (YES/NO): NO